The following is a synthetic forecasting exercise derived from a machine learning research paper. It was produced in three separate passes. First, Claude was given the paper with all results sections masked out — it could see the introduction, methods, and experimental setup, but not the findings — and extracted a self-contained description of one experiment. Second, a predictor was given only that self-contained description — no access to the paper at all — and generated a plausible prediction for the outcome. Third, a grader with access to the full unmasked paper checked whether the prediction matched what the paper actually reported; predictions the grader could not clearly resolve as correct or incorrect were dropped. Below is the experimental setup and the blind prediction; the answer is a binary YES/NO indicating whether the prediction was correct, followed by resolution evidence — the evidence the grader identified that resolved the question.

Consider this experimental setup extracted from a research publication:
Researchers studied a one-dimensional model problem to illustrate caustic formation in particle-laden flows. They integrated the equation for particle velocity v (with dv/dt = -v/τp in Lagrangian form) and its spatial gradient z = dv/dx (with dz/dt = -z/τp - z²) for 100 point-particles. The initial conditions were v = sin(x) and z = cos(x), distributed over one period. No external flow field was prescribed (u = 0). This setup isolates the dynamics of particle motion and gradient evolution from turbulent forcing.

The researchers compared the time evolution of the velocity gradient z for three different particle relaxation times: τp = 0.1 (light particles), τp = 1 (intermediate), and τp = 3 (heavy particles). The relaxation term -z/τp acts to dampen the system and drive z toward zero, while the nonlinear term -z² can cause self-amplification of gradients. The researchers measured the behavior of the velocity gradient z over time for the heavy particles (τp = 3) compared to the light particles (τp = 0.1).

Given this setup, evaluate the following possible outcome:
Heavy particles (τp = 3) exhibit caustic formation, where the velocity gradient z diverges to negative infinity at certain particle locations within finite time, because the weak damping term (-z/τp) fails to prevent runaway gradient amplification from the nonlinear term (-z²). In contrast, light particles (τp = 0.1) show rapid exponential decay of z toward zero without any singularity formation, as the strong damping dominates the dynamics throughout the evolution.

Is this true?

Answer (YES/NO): YES